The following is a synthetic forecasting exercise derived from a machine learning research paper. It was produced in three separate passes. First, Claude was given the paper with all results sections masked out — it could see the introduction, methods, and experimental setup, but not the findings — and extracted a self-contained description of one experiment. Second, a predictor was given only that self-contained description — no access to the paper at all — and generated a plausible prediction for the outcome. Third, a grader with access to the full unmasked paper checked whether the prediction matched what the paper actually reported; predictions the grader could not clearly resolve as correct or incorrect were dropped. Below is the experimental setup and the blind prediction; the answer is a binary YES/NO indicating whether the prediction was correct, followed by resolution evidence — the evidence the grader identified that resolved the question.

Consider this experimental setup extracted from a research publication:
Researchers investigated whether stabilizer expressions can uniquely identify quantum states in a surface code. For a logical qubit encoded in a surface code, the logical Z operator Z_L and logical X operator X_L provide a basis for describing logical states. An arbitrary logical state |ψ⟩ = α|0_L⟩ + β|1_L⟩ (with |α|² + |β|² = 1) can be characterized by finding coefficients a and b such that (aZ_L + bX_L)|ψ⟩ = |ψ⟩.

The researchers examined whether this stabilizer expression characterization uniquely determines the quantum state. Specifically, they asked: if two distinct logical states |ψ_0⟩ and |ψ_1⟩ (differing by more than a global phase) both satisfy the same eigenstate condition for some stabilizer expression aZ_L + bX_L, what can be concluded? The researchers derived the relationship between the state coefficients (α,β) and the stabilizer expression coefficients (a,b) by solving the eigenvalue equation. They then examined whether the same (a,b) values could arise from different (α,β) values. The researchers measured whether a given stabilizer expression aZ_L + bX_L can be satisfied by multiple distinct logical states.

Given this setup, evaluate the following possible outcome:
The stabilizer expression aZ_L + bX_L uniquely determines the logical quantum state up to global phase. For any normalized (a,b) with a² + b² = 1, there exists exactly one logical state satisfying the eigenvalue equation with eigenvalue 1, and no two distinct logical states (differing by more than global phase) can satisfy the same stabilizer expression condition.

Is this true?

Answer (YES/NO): YES